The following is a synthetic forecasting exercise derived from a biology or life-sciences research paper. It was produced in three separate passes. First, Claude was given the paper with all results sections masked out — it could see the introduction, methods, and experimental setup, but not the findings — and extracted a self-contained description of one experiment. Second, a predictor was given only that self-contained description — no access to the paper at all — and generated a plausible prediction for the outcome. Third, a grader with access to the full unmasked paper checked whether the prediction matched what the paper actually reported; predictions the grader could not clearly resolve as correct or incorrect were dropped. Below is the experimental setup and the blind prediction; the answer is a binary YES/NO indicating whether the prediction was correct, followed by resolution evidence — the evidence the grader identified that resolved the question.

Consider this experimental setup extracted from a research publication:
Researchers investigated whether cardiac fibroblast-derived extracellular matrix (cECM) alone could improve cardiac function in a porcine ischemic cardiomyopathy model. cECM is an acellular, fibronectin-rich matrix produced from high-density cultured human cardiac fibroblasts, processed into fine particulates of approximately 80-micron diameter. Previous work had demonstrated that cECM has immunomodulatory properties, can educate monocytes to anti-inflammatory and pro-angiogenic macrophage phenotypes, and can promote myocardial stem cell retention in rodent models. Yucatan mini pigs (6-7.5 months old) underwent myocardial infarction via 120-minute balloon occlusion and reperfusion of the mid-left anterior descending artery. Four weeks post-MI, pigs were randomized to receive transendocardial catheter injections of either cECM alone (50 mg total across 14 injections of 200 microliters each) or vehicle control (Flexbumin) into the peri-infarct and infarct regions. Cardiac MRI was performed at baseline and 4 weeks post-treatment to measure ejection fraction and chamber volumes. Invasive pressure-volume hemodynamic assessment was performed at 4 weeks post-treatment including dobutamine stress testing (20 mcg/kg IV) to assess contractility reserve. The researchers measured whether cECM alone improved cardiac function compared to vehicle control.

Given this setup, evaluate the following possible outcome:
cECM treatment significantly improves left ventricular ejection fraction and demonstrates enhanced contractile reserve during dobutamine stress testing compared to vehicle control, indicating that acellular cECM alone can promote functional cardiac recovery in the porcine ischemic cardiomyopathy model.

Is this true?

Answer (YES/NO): NO